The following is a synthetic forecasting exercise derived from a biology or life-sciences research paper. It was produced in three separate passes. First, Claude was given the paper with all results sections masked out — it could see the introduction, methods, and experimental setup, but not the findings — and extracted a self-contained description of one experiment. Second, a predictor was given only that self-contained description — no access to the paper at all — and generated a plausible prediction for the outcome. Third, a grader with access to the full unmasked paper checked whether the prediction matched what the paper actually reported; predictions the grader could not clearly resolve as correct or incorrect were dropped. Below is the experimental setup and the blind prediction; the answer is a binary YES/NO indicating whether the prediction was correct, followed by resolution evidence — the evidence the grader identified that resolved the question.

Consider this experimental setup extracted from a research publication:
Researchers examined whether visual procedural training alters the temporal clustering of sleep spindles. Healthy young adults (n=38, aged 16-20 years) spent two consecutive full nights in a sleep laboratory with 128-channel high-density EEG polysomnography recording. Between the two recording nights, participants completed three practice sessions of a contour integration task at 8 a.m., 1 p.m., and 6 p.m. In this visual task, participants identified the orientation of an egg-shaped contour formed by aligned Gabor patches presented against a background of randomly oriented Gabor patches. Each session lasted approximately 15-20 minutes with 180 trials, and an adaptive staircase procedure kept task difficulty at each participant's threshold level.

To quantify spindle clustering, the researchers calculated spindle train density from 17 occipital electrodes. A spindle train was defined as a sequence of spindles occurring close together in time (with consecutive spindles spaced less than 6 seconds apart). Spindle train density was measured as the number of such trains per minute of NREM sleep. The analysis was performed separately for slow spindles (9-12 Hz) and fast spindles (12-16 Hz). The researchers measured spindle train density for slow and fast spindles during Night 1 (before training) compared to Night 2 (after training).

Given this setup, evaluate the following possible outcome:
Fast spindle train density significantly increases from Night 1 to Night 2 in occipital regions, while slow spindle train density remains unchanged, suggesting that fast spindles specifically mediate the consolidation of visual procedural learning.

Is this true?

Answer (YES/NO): YES